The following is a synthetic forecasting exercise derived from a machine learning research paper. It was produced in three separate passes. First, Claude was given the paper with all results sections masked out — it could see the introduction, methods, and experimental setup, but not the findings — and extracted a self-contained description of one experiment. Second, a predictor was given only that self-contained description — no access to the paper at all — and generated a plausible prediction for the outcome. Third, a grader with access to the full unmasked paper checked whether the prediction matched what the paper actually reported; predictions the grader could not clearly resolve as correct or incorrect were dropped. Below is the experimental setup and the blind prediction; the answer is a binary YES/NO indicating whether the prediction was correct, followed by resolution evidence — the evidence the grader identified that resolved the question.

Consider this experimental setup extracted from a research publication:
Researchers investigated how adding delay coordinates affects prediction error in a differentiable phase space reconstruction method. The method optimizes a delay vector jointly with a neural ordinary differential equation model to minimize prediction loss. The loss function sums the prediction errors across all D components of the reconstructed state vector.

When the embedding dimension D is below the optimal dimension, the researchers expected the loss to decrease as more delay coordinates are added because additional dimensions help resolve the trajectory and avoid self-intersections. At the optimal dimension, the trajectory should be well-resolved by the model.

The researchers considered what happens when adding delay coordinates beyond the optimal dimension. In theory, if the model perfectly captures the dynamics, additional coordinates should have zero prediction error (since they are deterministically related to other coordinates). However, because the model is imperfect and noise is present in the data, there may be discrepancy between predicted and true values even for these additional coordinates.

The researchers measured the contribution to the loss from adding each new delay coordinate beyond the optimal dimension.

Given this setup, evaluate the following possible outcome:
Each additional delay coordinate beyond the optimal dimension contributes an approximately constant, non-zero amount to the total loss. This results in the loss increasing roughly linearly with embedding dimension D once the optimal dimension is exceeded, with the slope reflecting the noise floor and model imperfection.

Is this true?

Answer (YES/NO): NO